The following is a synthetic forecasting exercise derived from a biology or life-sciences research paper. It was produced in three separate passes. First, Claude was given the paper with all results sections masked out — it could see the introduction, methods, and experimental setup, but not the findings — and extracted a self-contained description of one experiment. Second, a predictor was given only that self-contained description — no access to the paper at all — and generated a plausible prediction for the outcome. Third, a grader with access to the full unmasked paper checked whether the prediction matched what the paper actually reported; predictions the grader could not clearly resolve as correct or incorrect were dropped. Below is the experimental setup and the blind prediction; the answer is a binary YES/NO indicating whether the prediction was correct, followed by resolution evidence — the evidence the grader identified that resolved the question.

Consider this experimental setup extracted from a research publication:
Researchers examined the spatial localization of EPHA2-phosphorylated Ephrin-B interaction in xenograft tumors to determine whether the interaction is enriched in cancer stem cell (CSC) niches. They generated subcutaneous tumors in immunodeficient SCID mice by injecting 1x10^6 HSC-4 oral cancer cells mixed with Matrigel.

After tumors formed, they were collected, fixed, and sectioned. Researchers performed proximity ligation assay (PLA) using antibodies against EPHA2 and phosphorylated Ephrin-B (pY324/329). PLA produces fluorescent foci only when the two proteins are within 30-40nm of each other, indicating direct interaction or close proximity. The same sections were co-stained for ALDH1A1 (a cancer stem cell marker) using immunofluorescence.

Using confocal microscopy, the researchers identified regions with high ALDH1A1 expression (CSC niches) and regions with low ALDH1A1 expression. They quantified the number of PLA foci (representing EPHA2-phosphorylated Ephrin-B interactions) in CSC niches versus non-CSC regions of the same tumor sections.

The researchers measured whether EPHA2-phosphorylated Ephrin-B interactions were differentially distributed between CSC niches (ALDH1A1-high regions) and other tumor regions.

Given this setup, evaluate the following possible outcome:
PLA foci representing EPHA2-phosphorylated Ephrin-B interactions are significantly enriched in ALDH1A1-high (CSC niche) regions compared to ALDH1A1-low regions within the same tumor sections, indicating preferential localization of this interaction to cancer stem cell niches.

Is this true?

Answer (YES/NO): YES